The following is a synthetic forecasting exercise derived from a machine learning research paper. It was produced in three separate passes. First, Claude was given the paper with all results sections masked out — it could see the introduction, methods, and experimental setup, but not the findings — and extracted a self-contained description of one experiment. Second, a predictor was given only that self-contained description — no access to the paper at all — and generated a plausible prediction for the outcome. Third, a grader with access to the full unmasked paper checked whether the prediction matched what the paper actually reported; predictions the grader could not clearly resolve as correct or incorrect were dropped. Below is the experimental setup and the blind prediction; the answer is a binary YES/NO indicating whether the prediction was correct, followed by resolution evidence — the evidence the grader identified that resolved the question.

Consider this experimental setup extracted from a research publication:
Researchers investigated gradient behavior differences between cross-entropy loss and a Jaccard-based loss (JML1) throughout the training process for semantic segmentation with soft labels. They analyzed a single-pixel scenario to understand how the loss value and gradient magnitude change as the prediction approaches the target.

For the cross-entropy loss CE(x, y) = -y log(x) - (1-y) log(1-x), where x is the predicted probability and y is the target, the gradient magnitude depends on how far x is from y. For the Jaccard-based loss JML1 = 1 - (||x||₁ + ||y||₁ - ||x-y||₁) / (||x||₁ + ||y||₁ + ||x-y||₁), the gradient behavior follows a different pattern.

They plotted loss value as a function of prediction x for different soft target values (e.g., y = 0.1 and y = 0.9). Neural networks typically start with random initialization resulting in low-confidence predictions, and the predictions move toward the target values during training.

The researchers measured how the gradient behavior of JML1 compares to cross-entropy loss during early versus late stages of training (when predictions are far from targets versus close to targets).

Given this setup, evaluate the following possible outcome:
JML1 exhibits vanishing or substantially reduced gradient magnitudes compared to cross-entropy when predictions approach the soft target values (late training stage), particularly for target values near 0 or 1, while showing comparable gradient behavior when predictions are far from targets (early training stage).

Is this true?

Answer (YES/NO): NO